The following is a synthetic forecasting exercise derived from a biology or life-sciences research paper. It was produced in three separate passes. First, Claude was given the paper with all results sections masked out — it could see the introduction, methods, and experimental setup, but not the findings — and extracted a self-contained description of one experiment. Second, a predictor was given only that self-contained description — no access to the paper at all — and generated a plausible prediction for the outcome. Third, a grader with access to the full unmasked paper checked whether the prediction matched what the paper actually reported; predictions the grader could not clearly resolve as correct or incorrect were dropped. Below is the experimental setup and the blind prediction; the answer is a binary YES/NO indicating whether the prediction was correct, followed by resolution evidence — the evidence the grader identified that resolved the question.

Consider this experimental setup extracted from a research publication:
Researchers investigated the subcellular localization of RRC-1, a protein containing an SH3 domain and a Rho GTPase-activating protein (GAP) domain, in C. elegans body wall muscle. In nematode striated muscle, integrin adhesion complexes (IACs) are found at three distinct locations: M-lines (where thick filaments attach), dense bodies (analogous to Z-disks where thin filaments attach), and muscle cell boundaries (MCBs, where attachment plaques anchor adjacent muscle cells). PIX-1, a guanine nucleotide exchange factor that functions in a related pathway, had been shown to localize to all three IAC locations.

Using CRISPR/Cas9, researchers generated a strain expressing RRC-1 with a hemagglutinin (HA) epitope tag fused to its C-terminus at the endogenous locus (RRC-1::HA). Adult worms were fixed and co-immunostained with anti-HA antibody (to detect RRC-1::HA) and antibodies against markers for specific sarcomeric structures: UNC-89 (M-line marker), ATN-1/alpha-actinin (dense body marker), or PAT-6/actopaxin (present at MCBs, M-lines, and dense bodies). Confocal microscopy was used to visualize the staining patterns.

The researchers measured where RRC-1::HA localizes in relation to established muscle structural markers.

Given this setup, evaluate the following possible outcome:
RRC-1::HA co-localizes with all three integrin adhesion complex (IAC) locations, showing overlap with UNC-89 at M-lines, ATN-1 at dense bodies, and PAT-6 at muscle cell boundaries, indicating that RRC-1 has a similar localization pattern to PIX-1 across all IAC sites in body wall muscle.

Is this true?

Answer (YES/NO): NO